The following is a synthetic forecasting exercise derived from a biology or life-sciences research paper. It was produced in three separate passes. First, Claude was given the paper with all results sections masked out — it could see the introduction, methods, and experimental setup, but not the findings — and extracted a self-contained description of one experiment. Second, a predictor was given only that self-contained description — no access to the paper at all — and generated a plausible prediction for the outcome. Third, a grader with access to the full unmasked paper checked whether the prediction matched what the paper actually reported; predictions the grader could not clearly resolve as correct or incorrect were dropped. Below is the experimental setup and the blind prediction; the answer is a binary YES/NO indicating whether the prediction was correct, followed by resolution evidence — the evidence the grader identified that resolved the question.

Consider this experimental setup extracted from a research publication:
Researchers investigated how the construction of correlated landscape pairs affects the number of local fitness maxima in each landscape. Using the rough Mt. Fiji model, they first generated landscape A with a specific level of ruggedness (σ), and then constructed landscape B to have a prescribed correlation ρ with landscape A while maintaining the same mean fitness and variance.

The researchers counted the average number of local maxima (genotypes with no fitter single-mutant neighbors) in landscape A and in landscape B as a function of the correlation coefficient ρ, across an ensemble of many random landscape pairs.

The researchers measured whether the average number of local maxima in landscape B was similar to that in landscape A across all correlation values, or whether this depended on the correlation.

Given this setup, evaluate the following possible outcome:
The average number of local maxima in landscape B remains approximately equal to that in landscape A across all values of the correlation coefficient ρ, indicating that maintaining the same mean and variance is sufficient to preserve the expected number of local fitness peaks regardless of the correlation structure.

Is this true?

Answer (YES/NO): NO